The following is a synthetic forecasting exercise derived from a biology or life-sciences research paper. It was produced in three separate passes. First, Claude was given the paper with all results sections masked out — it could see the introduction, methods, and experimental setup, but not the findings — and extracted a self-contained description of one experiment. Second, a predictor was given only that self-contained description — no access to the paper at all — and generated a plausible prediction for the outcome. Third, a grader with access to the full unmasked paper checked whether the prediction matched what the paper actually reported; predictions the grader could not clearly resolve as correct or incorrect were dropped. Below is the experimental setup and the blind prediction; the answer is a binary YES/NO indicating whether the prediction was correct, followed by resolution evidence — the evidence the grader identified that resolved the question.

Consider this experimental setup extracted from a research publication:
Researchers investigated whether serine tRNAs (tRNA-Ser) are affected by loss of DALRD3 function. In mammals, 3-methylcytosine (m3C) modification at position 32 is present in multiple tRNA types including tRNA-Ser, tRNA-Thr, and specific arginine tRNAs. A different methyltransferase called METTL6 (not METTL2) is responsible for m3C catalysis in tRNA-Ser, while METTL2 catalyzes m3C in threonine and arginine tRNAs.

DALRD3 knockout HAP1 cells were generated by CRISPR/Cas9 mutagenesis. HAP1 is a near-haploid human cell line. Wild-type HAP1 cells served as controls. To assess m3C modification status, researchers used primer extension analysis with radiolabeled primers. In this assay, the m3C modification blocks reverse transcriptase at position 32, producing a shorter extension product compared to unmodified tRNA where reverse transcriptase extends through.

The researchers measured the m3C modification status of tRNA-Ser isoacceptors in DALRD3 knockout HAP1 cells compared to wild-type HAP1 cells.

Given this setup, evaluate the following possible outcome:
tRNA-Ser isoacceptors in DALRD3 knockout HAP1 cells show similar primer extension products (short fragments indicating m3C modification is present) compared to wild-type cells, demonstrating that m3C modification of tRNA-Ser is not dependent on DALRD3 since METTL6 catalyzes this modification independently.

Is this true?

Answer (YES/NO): YES